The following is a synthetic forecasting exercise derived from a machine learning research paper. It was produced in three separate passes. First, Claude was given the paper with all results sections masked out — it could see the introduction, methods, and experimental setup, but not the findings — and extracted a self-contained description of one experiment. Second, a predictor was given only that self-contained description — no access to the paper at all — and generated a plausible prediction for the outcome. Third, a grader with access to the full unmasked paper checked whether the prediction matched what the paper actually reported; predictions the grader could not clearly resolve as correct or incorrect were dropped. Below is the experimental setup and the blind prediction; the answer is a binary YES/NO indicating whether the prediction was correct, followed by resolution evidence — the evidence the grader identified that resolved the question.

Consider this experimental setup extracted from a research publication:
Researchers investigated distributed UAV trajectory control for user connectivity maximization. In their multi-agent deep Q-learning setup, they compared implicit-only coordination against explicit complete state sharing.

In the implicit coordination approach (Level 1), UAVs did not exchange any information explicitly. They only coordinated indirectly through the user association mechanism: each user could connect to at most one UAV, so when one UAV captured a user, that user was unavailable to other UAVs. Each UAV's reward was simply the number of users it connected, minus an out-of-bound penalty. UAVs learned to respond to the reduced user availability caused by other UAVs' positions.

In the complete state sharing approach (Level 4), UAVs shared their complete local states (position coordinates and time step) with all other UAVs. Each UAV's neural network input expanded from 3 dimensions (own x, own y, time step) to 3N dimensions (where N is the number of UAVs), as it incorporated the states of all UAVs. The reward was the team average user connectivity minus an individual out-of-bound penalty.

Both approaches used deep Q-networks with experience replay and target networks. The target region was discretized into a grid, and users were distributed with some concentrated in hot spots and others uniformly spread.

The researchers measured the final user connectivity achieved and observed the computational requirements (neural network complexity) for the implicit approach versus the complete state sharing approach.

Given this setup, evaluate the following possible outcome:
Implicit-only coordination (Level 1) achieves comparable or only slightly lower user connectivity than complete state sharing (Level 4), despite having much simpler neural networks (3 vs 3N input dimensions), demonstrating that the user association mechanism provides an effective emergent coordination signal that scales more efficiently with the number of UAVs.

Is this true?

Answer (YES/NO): NO